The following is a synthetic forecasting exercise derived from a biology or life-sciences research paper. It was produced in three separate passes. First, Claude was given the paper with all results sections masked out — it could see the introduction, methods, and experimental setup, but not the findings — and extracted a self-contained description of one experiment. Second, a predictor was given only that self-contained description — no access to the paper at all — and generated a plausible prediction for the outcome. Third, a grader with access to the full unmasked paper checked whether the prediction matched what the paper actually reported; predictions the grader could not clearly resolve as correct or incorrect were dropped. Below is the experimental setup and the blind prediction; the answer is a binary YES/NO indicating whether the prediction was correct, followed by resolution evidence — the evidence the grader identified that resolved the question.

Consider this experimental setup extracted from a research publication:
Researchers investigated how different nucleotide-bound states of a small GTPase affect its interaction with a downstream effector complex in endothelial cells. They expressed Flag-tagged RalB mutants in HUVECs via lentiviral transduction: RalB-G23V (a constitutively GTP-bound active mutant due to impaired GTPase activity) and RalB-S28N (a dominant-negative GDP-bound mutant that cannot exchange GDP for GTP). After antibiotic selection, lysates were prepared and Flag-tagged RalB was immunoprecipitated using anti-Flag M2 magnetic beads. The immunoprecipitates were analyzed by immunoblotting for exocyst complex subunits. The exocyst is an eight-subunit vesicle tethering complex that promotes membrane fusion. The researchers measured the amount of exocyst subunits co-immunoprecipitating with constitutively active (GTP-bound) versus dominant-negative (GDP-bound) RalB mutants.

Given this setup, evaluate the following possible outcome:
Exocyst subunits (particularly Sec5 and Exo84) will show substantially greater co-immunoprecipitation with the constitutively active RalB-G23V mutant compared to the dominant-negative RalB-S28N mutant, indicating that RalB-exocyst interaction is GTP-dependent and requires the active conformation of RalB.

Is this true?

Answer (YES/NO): NO